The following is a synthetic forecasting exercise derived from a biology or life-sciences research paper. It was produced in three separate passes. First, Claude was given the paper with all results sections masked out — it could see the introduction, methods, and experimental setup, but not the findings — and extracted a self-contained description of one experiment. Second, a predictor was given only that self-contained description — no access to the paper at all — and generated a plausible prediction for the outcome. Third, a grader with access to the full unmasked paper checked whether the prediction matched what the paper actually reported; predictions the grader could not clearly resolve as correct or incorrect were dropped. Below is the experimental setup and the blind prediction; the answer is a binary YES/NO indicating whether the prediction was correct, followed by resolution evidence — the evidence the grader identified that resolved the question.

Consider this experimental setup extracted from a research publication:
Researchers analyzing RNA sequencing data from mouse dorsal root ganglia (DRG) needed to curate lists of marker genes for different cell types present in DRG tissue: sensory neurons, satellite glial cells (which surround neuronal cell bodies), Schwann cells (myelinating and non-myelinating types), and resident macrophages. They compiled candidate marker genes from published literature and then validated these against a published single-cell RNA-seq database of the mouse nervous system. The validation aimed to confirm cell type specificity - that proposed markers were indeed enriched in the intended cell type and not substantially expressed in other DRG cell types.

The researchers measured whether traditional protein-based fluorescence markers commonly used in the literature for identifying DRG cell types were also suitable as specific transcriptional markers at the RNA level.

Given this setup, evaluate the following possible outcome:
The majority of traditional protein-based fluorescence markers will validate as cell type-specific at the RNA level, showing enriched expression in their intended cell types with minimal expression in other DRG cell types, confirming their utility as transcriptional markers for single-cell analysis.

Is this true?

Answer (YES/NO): NO